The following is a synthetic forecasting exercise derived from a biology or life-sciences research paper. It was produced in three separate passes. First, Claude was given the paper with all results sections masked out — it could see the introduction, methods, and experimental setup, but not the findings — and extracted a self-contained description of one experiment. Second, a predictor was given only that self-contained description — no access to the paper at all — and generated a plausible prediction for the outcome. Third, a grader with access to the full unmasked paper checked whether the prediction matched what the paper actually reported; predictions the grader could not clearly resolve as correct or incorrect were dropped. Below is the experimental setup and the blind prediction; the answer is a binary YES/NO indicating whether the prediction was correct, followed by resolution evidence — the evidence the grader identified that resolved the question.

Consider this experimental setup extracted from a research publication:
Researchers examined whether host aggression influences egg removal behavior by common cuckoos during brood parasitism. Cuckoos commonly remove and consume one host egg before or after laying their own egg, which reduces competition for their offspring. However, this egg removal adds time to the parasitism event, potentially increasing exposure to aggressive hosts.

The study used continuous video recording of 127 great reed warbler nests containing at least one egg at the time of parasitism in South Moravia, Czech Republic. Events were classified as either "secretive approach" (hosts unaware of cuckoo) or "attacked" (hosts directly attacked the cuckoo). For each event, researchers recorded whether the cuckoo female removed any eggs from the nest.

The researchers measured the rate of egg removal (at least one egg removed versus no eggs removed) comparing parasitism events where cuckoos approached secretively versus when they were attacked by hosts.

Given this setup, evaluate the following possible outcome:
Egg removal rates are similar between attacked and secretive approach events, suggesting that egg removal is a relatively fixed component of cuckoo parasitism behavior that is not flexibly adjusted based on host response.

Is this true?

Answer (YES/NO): NO